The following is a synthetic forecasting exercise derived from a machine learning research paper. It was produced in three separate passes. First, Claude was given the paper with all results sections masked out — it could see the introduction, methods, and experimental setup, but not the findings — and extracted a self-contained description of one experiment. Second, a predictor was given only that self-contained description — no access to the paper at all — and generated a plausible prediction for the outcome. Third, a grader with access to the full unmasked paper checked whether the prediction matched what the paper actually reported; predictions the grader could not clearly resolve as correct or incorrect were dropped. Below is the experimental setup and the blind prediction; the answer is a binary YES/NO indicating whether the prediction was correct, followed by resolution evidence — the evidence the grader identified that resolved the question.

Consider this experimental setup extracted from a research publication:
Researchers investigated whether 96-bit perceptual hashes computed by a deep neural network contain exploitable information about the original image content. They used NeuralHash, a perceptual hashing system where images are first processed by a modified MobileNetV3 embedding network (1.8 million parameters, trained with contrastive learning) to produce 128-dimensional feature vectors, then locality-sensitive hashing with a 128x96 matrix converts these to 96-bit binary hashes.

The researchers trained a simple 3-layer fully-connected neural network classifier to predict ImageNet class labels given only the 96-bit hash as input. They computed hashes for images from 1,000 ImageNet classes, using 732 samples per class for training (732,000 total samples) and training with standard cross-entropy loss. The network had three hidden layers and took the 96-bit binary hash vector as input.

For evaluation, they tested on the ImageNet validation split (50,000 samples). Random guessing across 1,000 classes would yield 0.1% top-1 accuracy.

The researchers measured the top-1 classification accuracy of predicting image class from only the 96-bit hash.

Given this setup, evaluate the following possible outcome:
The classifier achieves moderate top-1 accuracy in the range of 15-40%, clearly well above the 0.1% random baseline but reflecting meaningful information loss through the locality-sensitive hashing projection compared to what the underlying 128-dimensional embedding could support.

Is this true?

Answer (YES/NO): NO